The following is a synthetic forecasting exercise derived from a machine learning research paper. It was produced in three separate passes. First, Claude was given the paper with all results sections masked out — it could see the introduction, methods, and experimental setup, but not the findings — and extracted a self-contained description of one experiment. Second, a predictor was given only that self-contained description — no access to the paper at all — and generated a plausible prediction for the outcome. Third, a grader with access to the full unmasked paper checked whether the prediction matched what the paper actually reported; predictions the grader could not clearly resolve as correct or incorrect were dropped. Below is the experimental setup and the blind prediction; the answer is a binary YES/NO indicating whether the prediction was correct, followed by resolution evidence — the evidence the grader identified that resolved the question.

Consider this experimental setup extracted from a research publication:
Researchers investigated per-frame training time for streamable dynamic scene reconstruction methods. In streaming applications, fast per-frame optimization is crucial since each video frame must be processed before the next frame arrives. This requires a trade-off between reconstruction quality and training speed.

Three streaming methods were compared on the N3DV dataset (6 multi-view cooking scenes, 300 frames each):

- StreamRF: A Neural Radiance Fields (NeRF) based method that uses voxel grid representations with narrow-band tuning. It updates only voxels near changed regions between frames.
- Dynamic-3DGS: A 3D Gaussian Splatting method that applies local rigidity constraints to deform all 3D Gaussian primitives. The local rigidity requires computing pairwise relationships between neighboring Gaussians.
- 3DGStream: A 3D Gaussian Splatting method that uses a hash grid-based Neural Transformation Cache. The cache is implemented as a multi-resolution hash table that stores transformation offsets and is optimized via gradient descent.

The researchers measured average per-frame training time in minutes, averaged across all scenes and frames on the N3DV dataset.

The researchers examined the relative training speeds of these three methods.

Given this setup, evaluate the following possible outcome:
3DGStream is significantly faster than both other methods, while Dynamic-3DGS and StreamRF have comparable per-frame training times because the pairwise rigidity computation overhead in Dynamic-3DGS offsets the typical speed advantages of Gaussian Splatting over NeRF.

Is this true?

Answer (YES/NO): NO